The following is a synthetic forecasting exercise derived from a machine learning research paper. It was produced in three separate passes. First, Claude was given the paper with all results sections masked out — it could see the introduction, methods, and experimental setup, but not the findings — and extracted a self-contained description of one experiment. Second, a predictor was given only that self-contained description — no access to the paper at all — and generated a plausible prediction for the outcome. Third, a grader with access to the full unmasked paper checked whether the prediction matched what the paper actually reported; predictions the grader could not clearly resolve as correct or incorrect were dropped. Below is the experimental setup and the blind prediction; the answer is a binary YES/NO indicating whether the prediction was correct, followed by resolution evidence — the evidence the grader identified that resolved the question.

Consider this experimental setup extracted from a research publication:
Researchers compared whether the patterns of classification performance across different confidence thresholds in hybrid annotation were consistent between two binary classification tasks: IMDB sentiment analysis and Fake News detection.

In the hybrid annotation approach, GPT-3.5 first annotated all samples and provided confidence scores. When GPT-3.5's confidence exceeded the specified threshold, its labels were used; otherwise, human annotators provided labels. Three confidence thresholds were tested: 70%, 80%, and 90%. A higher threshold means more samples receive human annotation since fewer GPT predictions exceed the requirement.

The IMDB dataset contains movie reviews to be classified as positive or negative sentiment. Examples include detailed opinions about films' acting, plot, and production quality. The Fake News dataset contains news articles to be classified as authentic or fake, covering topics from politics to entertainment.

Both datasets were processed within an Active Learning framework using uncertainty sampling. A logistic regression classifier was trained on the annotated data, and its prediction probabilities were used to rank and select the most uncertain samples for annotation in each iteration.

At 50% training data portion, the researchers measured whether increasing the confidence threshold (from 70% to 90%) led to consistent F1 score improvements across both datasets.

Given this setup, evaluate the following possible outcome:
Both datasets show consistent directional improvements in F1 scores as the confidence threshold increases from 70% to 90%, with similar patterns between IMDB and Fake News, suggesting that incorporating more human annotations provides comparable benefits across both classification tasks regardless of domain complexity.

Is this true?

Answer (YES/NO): NO